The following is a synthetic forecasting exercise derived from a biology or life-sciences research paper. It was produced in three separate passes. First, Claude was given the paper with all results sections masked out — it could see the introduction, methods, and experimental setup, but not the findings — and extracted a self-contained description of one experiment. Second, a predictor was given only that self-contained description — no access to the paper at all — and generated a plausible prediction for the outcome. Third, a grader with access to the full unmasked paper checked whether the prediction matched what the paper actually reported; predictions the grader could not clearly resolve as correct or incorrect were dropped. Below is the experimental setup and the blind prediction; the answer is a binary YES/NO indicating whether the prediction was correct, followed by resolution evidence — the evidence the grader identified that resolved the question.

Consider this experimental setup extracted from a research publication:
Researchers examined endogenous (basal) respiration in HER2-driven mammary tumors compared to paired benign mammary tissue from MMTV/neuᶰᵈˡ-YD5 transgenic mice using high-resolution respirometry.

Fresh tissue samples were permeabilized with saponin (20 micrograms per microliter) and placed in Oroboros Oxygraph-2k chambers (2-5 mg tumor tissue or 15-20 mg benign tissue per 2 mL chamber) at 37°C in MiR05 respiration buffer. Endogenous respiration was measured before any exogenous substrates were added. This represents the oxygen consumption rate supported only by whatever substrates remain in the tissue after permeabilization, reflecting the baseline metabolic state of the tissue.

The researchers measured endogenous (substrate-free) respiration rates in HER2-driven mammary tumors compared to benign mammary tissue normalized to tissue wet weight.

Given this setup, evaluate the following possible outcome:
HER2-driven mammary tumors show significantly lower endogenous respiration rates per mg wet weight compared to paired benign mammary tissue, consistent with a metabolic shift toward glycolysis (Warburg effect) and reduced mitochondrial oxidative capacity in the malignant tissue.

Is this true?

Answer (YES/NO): NO